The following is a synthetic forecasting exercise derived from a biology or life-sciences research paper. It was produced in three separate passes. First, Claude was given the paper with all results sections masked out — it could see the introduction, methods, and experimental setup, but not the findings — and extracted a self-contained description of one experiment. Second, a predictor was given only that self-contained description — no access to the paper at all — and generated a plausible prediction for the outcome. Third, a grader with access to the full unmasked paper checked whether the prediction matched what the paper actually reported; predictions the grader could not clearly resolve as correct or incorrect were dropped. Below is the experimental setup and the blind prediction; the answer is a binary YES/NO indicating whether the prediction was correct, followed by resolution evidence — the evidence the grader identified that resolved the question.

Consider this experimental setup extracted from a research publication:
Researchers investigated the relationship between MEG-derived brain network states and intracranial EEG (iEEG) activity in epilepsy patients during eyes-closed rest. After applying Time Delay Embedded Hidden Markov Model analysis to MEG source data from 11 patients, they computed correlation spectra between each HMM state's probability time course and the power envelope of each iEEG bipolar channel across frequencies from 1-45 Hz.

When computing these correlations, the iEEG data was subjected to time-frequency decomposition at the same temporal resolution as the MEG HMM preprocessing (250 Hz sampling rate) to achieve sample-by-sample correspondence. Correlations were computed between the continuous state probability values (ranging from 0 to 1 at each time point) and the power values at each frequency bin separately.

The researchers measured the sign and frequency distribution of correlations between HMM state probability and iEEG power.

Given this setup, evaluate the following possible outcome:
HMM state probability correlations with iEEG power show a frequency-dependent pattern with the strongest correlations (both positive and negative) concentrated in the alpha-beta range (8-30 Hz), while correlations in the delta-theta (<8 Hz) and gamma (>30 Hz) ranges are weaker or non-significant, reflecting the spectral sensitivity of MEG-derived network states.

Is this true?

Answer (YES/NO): NO